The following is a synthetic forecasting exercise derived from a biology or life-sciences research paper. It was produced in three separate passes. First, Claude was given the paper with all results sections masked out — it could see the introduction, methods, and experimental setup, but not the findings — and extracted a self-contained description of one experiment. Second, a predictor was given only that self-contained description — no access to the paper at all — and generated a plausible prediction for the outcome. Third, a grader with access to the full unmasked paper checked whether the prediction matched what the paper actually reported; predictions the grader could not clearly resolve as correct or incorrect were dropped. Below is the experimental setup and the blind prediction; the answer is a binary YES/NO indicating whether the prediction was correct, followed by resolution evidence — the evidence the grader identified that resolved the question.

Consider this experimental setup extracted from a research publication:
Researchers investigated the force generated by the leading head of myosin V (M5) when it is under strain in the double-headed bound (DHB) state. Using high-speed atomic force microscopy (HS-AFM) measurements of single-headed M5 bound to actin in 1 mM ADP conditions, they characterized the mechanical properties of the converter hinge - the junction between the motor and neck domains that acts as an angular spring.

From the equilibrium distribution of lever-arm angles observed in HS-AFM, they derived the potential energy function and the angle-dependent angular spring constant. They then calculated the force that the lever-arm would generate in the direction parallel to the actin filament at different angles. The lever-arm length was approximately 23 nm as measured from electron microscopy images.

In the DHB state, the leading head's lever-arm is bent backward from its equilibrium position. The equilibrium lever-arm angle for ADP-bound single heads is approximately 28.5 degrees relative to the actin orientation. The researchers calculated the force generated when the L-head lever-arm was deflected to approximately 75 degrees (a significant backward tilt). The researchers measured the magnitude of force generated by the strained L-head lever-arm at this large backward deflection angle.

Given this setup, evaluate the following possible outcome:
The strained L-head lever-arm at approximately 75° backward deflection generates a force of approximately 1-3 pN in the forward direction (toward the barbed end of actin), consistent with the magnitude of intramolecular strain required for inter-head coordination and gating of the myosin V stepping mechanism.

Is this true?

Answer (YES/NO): YES